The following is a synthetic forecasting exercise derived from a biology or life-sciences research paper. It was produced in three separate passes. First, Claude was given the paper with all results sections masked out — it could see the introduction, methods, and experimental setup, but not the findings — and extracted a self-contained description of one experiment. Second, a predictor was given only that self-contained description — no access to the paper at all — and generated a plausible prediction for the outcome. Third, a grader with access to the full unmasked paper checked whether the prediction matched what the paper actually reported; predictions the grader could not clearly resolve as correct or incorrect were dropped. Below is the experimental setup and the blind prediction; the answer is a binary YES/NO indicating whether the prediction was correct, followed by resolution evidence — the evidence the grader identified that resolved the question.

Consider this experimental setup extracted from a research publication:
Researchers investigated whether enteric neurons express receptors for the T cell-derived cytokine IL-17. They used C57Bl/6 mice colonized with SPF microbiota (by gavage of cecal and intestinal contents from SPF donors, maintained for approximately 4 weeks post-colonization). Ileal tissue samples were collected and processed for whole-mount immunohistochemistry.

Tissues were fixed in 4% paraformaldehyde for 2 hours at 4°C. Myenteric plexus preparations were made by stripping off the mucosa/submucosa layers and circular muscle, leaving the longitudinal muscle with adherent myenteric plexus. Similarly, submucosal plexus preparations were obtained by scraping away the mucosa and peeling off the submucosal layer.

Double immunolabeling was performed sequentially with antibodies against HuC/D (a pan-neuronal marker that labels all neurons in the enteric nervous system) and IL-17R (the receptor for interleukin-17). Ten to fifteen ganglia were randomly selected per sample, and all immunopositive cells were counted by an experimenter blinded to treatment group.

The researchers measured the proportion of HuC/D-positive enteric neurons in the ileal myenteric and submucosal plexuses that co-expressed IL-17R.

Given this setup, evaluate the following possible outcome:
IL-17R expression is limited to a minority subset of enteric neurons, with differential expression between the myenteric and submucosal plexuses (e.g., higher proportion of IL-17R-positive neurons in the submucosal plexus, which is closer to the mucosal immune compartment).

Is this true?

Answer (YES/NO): NO